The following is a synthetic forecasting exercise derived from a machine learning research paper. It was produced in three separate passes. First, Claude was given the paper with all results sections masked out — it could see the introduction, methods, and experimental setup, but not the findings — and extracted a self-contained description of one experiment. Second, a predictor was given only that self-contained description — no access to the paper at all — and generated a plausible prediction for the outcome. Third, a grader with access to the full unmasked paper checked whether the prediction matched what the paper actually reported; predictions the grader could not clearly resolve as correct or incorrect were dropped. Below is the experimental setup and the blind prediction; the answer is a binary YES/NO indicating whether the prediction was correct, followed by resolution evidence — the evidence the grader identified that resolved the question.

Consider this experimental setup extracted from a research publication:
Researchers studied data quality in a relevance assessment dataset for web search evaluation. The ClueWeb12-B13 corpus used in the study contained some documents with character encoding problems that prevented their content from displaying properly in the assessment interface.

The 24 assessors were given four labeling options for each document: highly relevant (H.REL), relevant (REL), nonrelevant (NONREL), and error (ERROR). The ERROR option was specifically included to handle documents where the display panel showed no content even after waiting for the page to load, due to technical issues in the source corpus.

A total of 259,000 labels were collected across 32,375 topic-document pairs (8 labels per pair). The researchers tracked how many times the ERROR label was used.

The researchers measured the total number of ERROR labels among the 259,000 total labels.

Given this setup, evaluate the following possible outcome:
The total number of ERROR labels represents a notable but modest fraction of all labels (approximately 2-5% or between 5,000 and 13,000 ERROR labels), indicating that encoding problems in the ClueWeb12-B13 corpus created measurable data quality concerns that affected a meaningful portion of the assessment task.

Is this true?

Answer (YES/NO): YES